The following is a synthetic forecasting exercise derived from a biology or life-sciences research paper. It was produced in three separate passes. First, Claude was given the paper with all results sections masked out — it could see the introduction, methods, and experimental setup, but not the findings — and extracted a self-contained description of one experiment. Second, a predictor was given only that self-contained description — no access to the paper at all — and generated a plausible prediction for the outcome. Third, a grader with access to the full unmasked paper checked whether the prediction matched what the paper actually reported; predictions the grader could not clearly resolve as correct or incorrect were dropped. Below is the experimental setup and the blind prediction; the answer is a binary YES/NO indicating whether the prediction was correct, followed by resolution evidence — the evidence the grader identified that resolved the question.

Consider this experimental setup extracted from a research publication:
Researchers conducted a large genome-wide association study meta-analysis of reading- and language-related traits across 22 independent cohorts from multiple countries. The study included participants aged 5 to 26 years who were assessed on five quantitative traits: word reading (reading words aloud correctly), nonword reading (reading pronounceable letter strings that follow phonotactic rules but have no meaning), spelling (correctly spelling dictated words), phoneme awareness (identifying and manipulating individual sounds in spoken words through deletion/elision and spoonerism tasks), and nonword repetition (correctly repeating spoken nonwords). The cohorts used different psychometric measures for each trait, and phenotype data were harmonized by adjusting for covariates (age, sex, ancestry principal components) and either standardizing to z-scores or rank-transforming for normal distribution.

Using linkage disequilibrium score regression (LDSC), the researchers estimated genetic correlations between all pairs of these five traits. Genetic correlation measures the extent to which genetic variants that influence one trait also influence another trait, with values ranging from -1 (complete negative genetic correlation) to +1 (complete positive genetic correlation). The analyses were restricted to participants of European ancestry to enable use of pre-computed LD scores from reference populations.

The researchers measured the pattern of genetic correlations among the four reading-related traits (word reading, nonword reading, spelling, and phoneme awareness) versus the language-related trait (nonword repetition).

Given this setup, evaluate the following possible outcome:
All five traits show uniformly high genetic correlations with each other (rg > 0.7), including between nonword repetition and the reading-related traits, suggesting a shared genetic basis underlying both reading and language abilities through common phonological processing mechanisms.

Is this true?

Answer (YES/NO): NO